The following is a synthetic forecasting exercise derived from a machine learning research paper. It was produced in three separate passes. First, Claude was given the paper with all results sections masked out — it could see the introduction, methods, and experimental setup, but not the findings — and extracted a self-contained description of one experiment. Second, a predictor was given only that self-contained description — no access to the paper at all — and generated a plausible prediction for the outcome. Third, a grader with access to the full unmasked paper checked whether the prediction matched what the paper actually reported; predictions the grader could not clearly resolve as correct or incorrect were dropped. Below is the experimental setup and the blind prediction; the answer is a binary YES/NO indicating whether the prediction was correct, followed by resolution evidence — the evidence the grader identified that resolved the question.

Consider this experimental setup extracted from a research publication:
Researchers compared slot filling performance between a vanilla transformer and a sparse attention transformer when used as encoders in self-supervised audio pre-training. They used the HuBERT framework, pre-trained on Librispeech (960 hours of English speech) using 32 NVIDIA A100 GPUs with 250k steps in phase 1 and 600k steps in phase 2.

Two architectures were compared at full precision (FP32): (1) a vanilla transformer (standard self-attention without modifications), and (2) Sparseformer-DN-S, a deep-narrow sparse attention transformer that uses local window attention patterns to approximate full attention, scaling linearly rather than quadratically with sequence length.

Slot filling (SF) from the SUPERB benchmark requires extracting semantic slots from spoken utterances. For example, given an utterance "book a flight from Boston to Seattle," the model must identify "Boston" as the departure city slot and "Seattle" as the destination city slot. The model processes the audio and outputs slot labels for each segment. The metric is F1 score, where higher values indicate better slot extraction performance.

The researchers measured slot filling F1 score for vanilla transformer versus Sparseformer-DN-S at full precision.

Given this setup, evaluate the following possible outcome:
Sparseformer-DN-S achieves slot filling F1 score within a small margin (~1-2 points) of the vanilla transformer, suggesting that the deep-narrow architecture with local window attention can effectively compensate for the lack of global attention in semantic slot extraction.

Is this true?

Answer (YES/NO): YES